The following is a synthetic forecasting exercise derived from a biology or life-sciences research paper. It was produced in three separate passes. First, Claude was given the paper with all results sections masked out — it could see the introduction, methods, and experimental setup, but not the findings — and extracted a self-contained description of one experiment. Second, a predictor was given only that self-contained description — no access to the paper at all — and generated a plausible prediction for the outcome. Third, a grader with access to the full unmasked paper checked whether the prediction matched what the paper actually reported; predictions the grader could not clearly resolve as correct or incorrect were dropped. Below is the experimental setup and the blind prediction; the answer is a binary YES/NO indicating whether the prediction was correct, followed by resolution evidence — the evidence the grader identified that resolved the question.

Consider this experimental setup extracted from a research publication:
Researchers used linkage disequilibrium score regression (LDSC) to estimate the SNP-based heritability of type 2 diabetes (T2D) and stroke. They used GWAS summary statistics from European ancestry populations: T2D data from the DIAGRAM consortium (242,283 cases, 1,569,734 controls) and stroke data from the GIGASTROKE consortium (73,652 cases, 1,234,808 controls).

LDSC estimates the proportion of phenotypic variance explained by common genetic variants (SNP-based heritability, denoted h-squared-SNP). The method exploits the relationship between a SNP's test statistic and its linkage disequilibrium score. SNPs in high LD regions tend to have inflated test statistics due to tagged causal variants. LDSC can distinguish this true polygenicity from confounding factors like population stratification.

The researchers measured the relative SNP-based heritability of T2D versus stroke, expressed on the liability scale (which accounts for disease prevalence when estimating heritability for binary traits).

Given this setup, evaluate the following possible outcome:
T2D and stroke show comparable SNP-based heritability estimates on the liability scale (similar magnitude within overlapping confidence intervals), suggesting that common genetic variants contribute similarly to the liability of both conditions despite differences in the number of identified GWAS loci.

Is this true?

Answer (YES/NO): NO